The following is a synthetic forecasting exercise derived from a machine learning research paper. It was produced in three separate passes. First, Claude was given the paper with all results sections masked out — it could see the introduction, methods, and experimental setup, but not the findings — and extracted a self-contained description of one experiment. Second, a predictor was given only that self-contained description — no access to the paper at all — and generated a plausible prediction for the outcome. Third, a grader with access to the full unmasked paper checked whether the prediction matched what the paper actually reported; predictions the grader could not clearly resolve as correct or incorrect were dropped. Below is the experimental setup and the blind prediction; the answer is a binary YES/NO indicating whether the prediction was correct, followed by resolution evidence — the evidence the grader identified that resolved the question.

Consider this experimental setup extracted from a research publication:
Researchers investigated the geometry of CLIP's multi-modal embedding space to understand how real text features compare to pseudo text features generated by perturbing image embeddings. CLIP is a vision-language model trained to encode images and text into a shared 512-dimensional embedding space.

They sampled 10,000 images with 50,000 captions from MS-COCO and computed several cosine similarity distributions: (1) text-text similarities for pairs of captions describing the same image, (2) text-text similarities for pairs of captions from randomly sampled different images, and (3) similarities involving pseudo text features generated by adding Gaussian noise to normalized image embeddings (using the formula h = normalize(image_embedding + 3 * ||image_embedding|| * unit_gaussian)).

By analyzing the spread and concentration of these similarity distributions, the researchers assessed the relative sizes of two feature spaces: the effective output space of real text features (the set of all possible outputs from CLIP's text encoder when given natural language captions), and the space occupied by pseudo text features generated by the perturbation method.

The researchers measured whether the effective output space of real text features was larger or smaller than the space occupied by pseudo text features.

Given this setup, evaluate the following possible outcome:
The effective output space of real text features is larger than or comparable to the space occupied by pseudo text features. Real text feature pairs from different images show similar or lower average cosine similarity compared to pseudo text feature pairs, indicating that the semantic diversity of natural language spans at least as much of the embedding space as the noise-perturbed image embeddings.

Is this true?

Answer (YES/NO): NO